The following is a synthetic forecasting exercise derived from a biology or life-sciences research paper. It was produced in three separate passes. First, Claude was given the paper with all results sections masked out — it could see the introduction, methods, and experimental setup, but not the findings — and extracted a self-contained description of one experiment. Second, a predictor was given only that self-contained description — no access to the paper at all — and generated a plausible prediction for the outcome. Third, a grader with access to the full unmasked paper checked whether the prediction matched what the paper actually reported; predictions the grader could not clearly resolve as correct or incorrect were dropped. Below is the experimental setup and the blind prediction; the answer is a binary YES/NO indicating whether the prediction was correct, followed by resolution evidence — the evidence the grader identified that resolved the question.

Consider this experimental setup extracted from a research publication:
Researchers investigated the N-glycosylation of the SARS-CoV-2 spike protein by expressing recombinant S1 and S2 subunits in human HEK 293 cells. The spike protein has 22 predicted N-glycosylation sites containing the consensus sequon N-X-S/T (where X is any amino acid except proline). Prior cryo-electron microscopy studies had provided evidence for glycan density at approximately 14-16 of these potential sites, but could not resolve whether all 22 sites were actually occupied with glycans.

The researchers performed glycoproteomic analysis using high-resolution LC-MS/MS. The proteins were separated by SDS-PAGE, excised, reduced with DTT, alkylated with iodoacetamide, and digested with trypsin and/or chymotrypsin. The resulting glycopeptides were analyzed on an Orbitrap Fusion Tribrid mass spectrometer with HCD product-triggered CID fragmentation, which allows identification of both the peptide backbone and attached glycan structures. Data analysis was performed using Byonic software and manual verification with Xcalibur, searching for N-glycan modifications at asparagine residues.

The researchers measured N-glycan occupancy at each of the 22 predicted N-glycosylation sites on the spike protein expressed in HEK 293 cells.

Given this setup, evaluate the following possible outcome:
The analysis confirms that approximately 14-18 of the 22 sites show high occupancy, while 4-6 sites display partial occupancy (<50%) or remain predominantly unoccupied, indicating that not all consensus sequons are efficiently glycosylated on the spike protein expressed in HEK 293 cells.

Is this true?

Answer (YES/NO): YES